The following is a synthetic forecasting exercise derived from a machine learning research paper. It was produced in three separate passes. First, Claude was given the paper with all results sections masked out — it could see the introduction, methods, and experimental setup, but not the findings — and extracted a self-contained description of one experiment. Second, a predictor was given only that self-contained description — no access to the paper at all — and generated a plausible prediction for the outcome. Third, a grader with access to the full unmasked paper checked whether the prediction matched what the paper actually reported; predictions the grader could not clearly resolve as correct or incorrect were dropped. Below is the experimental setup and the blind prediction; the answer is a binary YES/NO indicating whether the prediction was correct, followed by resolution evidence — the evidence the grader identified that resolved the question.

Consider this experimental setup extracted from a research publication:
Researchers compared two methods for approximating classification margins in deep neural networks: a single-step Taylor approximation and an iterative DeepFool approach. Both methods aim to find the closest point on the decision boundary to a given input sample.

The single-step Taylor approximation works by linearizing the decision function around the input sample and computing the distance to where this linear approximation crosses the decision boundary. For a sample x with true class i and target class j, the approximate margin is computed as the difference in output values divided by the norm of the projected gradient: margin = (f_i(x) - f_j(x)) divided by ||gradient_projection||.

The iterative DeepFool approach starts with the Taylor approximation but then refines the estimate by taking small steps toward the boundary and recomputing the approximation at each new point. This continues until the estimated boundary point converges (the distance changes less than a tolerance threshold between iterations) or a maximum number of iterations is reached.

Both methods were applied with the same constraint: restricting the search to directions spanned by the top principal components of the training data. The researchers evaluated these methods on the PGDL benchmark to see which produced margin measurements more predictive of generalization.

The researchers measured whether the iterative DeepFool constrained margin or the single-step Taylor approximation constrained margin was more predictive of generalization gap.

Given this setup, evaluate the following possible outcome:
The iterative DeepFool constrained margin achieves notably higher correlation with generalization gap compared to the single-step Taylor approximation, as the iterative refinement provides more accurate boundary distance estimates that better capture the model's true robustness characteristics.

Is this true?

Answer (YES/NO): YES